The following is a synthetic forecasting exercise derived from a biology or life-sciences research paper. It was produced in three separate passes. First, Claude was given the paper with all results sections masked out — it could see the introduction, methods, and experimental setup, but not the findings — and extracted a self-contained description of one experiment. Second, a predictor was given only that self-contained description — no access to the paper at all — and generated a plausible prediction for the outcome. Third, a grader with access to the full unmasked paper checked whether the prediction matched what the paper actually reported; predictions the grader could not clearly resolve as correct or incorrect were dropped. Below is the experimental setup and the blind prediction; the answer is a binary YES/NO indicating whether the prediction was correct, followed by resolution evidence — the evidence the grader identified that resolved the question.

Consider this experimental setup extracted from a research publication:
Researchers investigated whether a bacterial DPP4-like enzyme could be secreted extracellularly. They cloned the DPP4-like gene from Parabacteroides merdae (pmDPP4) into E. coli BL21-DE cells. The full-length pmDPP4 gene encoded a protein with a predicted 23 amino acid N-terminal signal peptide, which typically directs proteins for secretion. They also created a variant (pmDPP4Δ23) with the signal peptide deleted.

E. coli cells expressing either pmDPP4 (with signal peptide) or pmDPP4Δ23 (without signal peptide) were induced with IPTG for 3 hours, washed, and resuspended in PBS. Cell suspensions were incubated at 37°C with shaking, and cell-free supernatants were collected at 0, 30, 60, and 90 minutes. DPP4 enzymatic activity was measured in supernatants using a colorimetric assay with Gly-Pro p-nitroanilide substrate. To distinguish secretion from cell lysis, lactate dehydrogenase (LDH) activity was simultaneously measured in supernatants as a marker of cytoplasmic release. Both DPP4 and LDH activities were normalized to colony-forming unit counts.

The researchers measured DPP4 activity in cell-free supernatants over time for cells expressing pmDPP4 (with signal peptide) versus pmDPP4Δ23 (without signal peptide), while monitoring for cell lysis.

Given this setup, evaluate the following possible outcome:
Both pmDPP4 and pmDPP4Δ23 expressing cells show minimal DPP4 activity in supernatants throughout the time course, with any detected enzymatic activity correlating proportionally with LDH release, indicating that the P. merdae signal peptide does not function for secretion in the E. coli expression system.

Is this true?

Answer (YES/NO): NO